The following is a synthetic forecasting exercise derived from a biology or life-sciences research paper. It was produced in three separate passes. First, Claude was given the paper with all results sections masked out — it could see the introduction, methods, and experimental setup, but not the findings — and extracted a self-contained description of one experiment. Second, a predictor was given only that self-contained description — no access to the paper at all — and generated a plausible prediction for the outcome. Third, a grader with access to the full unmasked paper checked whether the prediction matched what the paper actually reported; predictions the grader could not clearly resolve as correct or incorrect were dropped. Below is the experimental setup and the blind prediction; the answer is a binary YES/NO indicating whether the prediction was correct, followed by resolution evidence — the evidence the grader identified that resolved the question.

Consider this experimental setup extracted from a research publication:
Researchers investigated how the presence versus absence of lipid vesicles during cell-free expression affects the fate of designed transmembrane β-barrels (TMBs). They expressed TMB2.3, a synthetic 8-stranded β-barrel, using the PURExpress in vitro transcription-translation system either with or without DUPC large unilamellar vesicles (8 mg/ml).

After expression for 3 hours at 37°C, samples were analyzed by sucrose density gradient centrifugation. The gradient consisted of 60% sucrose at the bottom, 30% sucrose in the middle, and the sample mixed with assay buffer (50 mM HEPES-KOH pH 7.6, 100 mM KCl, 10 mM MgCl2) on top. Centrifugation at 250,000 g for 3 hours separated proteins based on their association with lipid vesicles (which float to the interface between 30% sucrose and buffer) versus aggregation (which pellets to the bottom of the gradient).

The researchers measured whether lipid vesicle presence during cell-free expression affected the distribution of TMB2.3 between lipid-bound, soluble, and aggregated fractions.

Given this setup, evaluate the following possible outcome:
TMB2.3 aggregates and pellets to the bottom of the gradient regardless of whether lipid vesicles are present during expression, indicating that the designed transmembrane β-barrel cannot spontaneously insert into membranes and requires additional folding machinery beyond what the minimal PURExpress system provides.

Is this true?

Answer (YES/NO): NO